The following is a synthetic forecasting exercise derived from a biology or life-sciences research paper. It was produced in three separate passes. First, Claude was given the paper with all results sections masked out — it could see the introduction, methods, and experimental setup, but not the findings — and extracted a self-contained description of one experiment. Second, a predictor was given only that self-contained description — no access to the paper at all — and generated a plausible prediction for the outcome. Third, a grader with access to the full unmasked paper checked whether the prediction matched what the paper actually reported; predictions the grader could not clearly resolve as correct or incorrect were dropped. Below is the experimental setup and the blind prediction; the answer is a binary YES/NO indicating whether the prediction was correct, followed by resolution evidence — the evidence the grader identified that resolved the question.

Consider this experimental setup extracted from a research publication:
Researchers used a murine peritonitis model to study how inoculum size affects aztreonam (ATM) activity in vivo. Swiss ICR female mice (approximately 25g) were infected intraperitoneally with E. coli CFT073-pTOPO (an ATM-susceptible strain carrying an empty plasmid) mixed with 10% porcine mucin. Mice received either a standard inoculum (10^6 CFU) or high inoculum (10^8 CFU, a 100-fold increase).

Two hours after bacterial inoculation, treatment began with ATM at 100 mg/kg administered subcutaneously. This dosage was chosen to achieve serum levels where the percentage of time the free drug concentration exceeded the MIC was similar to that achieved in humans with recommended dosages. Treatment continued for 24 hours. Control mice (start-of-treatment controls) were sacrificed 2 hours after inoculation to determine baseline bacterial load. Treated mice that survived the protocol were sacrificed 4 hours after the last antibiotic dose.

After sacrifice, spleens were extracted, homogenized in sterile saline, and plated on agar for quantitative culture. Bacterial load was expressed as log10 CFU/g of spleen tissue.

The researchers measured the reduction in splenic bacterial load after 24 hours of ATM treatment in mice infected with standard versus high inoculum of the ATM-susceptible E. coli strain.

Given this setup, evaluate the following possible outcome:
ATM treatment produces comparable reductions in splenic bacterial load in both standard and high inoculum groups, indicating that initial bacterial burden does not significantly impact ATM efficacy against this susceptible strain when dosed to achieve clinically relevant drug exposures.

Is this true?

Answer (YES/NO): NO